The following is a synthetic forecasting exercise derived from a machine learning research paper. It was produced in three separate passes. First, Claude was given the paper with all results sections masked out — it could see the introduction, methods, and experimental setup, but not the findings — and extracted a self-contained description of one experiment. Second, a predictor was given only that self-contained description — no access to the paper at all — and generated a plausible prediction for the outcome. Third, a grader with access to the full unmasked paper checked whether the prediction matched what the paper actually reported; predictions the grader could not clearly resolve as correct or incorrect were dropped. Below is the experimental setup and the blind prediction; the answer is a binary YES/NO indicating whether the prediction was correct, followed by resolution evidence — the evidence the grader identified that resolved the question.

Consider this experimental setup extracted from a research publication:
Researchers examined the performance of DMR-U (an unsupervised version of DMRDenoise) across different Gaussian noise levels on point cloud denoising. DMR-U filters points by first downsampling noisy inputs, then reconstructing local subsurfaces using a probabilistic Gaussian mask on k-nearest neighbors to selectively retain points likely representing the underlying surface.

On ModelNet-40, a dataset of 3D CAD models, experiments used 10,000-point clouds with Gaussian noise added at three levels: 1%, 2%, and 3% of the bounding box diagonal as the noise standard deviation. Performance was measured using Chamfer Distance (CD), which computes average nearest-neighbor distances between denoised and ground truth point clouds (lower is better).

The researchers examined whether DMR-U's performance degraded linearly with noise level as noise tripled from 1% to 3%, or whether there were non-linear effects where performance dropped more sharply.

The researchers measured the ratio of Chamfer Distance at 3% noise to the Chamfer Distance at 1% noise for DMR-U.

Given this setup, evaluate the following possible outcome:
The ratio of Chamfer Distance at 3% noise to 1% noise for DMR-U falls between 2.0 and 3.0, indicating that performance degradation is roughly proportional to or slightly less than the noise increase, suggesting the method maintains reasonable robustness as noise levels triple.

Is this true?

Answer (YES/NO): YES